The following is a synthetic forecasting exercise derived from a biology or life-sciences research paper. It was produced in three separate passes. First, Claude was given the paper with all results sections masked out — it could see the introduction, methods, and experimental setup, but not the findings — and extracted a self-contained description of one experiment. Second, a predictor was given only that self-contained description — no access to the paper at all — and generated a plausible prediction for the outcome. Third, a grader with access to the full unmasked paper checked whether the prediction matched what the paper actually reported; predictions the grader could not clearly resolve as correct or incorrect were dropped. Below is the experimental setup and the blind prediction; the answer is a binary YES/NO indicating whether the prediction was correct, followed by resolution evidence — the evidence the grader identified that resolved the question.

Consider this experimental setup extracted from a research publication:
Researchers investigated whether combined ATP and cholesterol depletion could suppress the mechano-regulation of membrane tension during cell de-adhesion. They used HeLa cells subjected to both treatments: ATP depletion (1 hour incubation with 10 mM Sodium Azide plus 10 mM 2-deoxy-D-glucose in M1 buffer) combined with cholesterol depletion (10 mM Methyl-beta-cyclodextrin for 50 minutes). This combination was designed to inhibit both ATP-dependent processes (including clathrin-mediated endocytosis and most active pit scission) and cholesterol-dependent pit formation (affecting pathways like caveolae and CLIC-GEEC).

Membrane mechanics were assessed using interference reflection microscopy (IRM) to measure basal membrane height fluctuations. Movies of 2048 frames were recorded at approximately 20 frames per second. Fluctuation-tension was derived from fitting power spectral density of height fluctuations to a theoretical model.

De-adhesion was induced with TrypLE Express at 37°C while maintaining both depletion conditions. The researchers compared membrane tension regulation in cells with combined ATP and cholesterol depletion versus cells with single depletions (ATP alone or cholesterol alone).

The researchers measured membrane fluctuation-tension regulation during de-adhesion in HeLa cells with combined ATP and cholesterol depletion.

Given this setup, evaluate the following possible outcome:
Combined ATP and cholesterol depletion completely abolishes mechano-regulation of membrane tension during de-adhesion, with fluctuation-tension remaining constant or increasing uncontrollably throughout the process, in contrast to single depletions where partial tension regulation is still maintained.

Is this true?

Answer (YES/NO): NO